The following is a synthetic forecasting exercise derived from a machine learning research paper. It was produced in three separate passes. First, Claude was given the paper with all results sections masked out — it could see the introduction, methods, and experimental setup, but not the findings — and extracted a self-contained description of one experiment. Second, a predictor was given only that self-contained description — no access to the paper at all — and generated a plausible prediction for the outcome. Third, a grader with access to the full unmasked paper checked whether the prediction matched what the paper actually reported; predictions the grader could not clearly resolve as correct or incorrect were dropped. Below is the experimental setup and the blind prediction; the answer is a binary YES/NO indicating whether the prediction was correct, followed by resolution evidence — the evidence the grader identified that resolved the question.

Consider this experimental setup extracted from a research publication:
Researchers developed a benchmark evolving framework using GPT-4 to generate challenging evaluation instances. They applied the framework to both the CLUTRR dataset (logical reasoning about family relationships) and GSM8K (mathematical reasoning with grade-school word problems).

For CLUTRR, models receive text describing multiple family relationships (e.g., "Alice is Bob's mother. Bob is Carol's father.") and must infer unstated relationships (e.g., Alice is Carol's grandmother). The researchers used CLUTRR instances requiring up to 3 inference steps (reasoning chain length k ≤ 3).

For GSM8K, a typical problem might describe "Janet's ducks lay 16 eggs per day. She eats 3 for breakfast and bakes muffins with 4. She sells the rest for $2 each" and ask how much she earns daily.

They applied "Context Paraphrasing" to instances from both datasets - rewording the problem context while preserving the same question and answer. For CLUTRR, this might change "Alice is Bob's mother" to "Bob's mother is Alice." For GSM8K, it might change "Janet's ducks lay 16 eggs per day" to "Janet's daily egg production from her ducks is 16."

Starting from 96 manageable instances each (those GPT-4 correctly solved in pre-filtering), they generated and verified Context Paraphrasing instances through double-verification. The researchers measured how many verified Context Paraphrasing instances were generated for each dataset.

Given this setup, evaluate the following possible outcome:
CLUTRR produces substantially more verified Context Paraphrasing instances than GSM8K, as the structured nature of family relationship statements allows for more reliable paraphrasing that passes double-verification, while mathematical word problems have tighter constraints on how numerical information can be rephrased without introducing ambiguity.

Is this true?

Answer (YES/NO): NO